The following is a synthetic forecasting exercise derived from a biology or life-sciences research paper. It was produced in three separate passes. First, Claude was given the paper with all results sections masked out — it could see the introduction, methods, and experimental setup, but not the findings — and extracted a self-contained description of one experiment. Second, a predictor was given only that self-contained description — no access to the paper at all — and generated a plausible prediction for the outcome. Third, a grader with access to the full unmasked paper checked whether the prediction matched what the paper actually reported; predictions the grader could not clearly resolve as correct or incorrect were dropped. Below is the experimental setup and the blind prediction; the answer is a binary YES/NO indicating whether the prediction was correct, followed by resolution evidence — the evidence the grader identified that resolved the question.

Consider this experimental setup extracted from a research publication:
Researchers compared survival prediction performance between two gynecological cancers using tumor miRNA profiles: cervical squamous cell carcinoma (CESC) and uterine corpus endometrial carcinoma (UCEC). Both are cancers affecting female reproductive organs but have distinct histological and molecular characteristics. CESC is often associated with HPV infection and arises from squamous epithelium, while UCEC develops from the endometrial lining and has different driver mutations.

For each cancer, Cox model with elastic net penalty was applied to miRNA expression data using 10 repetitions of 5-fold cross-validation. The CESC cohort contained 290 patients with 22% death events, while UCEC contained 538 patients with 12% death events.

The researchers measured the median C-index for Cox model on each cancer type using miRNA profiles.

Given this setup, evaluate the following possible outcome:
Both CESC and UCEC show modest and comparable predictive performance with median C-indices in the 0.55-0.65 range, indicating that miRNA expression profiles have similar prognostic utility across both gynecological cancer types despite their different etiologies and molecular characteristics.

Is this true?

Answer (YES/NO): NO